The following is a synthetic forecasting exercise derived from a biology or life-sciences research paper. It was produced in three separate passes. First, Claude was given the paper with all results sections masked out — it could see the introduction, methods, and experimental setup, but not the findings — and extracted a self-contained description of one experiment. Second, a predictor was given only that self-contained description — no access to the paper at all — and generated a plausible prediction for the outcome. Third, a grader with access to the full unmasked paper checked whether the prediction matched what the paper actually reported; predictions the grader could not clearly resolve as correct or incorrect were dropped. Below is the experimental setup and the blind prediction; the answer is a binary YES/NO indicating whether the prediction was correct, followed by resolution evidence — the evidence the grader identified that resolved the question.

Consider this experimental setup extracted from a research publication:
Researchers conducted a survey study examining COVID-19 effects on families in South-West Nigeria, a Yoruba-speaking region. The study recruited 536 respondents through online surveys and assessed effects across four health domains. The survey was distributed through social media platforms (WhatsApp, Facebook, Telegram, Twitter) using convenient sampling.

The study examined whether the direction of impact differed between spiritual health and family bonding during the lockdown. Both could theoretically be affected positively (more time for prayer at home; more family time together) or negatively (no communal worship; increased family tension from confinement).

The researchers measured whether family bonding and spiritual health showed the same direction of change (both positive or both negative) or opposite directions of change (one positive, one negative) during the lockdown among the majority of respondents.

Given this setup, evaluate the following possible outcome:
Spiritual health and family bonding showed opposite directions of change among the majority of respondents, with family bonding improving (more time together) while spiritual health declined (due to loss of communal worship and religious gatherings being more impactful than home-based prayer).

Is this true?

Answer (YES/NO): YES